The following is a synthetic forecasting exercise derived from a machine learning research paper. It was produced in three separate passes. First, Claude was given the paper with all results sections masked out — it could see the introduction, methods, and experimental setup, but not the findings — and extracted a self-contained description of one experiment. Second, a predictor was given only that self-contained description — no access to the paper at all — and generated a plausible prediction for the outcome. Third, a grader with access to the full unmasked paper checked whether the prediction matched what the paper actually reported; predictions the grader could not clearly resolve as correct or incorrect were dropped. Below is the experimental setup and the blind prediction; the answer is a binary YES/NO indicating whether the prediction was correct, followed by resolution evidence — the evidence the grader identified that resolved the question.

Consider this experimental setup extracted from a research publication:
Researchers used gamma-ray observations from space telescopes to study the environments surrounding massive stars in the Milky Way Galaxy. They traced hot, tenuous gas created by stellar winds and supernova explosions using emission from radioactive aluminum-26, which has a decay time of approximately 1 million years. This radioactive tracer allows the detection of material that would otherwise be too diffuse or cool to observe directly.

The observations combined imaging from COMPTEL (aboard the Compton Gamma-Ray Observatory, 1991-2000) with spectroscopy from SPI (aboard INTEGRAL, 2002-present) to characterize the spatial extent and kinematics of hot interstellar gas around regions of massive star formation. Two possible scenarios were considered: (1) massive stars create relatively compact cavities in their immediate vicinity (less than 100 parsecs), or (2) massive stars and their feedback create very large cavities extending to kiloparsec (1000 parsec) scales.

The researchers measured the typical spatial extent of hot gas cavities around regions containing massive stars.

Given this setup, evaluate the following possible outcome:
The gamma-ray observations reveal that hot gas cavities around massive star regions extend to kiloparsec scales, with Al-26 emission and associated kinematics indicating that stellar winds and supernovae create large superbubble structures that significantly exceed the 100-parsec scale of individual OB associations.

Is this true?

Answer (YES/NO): YES